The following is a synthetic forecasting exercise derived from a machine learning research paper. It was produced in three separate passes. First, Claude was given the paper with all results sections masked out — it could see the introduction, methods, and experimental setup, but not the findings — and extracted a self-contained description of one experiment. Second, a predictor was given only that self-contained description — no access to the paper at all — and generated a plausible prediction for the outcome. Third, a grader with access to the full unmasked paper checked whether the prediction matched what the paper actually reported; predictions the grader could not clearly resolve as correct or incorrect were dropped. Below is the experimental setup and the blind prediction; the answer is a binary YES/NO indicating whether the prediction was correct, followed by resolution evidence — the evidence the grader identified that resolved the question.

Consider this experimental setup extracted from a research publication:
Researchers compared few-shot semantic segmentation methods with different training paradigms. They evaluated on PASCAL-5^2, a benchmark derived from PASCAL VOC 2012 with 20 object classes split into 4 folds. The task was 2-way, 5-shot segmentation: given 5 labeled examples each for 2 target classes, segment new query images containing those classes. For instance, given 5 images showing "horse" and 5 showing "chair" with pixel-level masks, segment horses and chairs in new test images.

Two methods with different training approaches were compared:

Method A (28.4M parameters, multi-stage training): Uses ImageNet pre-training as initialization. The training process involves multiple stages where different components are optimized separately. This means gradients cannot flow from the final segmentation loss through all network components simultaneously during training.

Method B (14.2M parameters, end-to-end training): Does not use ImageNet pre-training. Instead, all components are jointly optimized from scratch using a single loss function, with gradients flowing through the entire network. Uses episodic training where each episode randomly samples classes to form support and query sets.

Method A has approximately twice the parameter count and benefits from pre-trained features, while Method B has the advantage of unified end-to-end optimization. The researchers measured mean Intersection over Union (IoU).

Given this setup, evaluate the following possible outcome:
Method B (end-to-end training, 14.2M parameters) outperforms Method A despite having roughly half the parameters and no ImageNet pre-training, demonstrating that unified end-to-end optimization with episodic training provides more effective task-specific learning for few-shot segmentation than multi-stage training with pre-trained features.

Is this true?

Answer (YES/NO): NO